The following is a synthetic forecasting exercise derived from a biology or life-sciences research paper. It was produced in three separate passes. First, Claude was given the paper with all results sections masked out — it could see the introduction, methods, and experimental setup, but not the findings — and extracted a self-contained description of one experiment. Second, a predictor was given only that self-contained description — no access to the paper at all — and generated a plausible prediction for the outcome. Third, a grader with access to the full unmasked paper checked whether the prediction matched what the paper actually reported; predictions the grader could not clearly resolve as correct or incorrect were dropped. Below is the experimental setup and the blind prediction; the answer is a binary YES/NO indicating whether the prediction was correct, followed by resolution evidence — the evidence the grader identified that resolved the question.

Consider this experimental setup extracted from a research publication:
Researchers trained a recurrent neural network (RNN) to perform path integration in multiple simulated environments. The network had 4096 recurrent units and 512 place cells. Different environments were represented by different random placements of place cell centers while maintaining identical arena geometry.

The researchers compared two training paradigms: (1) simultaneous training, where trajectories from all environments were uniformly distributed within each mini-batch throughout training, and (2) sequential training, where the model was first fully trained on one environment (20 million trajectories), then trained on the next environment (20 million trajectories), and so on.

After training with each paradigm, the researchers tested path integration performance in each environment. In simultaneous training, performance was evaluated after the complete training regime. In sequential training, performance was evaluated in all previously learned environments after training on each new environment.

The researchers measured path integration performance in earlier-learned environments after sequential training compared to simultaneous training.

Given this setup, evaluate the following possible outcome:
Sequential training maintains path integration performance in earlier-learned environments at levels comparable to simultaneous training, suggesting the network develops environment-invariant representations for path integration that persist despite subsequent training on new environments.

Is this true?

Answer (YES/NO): NO